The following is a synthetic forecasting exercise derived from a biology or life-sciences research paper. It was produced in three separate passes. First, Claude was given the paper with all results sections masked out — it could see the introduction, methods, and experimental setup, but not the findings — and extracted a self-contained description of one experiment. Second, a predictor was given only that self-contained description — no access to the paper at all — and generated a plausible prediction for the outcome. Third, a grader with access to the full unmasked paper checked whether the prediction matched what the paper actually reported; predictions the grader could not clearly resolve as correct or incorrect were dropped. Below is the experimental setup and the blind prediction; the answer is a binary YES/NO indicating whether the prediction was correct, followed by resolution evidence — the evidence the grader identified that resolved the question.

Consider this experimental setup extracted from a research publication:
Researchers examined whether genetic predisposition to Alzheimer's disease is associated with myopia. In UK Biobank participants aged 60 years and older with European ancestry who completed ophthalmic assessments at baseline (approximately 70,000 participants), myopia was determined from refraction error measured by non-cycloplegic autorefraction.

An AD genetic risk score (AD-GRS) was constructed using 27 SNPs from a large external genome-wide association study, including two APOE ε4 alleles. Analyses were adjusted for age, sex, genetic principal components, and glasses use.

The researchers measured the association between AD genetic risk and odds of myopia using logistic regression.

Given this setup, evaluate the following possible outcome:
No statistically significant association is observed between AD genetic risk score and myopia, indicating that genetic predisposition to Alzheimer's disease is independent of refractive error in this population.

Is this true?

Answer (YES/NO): NO